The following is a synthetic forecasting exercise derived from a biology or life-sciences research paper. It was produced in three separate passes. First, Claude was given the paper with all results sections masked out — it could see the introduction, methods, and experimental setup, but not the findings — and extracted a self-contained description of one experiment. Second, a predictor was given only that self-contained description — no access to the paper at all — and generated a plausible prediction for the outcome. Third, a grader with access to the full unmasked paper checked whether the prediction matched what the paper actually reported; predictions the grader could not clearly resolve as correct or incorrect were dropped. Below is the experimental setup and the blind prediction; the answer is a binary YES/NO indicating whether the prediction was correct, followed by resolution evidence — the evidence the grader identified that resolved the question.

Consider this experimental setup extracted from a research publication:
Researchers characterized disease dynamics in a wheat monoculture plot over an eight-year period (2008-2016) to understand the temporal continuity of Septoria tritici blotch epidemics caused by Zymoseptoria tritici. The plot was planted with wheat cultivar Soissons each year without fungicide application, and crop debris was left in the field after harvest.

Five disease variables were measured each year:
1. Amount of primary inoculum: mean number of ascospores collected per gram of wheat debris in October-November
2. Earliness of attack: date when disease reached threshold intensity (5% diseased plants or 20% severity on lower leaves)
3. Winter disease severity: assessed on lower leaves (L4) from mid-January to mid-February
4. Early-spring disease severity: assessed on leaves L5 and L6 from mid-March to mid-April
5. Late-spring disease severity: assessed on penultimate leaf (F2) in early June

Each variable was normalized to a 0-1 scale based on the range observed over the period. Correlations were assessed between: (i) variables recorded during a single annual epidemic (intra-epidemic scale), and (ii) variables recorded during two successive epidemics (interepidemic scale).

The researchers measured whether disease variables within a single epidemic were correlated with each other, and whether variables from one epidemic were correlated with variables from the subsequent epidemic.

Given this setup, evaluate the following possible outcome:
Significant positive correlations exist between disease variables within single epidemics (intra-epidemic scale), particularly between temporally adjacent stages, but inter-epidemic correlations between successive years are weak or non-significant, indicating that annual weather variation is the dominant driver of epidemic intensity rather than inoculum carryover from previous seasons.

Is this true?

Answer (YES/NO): NO